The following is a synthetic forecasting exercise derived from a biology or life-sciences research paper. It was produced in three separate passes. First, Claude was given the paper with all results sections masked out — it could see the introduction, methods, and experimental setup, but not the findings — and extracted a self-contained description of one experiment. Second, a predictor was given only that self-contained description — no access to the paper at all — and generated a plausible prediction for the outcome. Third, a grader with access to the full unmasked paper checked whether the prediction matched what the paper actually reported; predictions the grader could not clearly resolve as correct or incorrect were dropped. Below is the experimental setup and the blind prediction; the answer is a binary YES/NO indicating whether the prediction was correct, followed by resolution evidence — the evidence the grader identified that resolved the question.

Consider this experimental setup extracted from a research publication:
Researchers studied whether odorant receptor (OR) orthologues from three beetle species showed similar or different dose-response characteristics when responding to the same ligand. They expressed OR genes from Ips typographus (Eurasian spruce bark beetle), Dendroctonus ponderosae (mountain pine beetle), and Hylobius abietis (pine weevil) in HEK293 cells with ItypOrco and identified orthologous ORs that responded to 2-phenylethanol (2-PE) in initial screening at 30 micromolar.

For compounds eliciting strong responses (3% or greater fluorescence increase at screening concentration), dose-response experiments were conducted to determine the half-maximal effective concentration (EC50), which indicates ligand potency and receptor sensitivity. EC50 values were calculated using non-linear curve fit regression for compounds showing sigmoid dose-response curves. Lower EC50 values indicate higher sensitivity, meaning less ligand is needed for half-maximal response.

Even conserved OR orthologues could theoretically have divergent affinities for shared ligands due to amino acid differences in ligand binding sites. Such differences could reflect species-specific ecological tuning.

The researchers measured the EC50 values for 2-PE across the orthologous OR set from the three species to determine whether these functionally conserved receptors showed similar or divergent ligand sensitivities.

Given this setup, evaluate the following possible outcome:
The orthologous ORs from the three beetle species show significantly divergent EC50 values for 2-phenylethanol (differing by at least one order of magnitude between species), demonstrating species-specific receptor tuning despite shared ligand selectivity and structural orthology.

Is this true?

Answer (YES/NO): NO